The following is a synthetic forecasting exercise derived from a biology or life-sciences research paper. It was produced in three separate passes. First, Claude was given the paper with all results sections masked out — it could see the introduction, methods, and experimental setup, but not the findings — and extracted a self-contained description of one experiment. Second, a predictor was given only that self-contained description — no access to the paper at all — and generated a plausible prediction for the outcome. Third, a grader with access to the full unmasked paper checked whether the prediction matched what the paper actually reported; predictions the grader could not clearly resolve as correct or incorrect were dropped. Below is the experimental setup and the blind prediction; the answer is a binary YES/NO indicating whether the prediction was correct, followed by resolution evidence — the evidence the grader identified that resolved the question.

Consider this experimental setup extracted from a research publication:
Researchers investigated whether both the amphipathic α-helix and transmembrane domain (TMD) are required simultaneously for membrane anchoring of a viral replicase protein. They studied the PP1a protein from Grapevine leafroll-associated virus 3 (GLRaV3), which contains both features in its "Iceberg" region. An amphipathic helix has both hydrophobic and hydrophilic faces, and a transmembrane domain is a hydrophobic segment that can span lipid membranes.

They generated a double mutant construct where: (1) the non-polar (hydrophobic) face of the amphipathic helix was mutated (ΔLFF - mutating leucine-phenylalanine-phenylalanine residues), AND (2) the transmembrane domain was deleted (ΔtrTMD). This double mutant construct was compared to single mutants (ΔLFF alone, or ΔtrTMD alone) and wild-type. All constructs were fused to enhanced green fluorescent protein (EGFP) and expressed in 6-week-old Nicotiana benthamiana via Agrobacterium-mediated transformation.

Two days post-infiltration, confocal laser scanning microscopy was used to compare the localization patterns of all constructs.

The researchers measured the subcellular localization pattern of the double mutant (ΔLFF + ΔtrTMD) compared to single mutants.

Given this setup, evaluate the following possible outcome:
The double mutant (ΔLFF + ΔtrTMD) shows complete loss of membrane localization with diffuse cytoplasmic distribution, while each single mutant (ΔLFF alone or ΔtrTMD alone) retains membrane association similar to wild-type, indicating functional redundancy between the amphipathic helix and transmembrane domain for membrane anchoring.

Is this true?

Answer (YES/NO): YES